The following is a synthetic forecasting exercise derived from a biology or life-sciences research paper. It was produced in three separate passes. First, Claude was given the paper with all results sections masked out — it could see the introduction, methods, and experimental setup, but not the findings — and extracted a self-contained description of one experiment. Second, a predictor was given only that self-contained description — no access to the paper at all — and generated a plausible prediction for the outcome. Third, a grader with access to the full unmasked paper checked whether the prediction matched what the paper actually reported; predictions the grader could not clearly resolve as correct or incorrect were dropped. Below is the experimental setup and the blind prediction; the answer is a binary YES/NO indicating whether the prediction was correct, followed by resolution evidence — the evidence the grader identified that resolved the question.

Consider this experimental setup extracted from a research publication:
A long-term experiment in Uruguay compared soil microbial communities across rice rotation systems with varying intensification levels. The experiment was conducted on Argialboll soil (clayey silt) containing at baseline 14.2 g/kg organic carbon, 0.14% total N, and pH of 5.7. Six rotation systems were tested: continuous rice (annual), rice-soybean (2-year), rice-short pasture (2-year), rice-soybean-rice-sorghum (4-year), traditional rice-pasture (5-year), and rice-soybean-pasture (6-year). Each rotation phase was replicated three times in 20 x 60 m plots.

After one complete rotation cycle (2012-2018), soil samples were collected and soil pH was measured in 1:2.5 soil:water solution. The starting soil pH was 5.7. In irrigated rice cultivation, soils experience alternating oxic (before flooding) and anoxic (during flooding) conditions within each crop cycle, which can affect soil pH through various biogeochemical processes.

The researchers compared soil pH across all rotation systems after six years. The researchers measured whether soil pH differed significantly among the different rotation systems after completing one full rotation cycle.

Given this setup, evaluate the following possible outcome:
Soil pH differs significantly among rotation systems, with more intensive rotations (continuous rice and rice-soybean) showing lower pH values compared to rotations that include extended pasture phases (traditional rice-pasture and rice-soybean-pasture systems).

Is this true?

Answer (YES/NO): NO